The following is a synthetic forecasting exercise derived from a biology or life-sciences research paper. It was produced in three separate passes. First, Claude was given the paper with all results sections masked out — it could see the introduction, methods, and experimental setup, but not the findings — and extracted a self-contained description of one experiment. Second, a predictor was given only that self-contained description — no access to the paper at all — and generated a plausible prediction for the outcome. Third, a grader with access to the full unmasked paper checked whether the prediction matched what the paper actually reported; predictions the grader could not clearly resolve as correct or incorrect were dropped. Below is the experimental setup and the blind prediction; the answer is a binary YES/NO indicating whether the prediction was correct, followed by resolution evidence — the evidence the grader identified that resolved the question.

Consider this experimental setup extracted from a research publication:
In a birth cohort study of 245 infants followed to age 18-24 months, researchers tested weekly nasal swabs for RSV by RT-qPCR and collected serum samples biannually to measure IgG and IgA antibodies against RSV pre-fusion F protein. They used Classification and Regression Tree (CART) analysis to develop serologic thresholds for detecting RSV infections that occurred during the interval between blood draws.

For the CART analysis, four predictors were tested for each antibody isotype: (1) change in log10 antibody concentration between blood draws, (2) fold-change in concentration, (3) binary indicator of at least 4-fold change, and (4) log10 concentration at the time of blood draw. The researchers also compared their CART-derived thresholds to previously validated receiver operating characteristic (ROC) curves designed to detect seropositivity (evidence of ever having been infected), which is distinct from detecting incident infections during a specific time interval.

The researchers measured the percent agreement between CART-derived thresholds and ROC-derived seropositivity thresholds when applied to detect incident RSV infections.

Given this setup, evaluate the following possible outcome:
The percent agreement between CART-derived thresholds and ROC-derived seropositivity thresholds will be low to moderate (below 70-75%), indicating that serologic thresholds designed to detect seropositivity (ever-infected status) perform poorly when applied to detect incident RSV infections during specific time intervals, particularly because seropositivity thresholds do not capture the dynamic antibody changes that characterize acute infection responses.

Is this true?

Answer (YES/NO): NO